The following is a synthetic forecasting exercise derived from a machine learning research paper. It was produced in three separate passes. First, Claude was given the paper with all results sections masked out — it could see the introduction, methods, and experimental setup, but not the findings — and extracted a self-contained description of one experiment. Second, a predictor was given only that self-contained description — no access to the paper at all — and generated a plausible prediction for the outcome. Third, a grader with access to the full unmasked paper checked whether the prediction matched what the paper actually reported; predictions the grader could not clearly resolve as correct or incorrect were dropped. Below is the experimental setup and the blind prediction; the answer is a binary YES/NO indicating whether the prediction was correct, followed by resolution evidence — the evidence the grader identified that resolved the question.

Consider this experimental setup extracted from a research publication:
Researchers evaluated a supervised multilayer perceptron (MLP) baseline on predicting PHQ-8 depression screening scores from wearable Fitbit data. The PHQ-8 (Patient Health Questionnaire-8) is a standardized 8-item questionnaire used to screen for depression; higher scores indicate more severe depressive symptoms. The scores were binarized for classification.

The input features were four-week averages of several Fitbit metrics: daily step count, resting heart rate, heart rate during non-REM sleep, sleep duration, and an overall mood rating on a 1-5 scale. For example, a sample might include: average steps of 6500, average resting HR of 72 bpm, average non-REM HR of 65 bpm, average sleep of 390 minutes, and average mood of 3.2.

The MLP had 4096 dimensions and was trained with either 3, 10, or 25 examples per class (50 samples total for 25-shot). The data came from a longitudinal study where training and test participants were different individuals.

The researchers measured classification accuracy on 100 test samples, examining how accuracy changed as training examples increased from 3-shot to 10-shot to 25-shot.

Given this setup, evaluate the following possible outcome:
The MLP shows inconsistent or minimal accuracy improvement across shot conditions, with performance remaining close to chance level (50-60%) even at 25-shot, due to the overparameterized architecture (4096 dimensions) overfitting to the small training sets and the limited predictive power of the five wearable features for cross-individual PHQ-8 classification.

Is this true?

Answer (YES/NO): YES